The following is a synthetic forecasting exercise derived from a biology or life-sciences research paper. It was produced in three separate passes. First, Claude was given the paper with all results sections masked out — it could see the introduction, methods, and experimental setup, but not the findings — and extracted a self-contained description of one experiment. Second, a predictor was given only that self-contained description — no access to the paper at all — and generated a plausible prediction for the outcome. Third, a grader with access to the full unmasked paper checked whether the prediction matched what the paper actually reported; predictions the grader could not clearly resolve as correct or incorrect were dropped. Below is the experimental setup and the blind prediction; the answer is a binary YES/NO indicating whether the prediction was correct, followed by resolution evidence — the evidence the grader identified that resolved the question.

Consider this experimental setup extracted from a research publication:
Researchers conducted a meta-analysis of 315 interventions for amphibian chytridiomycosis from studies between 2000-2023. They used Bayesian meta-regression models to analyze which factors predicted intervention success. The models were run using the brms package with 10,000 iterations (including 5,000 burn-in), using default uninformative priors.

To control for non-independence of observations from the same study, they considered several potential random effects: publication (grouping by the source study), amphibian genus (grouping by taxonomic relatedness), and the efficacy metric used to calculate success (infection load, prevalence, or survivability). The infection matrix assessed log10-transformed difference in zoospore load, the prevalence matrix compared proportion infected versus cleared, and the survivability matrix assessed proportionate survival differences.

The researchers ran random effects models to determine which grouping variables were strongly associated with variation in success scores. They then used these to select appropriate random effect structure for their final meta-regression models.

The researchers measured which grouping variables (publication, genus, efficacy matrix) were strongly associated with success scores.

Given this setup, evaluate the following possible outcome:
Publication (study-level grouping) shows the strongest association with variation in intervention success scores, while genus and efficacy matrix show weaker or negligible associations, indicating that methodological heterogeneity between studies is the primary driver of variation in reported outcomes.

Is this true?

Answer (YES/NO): NO